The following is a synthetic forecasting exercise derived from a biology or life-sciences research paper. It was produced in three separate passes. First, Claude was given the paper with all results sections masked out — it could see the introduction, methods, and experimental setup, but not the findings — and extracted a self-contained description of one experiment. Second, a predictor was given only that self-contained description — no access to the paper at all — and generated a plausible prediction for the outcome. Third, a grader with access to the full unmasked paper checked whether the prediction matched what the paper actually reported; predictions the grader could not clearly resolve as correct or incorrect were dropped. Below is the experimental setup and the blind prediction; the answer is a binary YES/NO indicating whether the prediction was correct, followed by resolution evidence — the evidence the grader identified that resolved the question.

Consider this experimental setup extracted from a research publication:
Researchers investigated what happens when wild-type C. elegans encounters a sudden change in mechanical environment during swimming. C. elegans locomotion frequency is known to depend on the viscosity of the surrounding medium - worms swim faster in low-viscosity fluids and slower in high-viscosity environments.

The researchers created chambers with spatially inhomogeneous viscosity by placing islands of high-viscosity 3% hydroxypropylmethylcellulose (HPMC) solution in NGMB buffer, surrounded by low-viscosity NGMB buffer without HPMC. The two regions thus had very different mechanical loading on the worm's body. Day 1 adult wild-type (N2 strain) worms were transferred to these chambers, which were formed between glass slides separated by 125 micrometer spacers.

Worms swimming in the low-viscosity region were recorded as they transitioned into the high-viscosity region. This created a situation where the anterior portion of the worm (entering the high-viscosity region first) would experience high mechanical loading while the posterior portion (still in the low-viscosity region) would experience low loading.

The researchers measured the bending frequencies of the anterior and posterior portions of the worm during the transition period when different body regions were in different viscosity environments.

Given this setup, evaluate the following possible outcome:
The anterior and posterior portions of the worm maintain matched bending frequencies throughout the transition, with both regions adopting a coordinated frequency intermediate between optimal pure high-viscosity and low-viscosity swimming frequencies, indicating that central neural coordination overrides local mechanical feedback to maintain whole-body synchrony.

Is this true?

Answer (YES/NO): NO